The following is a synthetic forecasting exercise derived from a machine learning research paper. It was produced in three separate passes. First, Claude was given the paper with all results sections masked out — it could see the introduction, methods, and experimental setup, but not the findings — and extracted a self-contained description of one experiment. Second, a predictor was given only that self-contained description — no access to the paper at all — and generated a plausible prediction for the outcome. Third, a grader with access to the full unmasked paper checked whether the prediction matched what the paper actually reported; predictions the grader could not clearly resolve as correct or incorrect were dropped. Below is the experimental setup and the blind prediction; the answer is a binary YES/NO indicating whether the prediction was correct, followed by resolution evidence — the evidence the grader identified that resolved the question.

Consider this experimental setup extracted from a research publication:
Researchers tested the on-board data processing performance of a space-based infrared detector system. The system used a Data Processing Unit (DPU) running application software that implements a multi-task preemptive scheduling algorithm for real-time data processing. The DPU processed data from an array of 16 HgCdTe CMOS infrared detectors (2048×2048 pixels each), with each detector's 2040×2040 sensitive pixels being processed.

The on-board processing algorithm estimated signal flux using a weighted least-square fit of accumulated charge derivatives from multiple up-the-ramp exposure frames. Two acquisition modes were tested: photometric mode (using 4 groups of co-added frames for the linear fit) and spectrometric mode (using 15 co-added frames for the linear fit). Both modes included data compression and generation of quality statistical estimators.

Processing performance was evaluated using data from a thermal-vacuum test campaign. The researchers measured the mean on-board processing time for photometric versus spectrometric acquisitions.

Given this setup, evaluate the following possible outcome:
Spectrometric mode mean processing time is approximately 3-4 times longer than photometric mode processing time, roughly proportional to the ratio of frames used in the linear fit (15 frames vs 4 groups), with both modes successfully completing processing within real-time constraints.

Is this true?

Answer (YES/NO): NO